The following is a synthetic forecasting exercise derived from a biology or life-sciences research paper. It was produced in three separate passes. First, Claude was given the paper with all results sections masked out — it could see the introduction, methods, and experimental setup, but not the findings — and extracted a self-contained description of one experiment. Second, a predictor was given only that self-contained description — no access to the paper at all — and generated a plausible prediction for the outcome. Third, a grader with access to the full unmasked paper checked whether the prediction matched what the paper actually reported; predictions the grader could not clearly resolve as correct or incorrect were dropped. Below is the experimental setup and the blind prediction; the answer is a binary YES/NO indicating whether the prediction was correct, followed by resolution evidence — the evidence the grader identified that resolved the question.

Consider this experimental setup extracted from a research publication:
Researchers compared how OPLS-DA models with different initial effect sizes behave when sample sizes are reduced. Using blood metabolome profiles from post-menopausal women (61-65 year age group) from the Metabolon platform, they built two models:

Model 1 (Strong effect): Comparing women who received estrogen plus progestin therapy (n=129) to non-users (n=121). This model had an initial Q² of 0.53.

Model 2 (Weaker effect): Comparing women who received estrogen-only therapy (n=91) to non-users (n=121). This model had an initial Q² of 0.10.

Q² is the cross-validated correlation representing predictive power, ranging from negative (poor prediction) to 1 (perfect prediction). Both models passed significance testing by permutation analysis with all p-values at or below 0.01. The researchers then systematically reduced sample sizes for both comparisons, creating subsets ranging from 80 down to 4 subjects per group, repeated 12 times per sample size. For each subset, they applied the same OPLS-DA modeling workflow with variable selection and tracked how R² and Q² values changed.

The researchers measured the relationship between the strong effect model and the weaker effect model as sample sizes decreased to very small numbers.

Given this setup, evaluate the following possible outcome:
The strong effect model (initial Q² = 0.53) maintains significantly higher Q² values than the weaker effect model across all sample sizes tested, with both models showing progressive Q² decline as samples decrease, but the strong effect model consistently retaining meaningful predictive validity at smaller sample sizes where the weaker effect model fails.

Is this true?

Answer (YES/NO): NO